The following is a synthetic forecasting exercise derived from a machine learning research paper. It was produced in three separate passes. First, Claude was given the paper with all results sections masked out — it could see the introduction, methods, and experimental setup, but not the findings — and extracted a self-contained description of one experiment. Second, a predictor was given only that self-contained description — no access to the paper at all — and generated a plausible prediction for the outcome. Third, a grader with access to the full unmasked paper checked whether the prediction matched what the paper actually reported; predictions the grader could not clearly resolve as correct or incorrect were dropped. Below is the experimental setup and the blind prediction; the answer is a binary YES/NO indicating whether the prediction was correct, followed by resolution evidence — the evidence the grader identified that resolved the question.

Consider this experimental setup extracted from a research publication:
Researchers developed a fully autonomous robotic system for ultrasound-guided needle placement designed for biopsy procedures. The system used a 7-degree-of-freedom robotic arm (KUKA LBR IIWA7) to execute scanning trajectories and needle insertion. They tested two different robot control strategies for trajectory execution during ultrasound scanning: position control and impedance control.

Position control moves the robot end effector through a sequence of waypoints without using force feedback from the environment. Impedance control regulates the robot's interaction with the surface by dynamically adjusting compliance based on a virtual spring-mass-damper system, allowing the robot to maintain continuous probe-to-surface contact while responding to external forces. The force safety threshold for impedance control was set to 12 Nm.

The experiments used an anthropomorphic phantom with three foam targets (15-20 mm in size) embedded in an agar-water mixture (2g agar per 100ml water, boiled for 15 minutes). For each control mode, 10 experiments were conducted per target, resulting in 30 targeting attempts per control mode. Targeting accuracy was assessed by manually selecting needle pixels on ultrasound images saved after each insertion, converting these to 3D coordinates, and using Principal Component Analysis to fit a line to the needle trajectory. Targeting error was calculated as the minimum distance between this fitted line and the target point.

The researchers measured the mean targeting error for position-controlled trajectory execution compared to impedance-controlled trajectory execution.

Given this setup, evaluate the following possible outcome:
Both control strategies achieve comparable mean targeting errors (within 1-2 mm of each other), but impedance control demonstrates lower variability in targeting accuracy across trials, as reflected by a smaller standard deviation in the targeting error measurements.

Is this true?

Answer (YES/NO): NO